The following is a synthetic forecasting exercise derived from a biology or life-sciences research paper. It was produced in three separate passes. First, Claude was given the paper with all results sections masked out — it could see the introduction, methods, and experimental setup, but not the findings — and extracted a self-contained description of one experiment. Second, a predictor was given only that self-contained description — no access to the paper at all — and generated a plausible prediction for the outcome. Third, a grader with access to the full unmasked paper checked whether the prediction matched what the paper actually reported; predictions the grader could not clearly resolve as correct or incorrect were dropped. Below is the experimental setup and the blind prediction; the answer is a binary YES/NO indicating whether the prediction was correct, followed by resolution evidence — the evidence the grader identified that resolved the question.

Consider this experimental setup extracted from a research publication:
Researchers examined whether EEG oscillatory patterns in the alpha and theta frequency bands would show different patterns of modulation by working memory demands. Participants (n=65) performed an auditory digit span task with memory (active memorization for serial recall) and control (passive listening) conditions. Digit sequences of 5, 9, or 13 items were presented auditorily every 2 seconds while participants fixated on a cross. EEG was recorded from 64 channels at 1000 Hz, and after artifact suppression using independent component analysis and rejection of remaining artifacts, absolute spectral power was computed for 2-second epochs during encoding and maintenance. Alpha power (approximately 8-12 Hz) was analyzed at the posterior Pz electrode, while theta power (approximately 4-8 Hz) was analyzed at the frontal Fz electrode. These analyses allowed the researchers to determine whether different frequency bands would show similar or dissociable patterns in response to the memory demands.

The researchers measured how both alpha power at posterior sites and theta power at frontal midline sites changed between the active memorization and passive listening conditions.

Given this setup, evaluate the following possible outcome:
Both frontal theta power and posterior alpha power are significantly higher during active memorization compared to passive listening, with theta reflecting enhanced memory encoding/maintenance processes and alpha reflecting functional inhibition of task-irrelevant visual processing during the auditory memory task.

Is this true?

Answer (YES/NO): NO